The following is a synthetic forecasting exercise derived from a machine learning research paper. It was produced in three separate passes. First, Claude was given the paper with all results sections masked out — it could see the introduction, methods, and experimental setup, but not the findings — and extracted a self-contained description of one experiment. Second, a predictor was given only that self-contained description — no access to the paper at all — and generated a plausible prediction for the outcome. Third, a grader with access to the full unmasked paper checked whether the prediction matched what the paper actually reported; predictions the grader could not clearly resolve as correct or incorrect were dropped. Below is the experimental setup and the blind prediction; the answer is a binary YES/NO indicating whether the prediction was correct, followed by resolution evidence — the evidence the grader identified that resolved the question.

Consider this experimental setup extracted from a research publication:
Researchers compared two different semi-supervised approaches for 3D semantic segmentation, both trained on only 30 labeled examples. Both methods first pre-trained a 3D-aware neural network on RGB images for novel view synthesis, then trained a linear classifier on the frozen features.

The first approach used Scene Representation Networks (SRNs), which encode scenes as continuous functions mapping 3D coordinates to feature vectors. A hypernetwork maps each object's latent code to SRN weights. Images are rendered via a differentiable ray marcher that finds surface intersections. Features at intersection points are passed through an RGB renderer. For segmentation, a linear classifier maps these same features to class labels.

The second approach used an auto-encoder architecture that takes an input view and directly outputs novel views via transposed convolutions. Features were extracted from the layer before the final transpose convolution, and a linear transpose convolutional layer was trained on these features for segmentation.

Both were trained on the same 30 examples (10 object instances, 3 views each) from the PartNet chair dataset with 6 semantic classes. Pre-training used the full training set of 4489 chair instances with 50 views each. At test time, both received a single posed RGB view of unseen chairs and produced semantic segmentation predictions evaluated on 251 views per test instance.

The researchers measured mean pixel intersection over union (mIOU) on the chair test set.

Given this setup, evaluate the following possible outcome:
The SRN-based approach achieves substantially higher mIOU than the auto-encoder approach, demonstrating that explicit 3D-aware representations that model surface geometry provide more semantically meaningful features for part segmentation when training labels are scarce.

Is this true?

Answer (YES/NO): YES